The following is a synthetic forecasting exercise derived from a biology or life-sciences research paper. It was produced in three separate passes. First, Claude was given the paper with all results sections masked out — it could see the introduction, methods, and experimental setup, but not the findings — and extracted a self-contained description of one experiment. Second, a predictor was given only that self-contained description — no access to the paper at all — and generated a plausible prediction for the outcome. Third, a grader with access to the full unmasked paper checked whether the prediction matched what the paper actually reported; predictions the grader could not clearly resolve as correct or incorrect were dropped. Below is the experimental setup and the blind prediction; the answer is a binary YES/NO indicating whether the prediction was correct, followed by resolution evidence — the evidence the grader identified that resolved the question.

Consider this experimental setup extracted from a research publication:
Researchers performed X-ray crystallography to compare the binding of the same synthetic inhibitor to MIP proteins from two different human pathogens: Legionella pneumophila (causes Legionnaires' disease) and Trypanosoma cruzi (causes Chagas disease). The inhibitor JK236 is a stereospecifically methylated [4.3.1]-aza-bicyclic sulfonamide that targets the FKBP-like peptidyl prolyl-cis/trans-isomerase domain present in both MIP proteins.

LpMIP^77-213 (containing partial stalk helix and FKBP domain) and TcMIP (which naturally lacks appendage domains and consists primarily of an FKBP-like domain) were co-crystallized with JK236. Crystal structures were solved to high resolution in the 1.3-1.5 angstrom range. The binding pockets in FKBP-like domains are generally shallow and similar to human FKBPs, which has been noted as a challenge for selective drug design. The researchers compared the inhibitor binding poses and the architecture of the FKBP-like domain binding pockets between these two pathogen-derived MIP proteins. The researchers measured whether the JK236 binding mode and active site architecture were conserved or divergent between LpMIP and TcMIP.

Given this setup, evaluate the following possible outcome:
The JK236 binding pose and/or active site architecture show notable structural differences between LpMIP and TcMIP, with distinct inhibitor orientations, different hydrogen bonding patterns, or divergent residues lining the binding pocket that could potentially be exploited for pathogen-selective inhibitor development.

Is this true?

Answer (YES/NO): NO